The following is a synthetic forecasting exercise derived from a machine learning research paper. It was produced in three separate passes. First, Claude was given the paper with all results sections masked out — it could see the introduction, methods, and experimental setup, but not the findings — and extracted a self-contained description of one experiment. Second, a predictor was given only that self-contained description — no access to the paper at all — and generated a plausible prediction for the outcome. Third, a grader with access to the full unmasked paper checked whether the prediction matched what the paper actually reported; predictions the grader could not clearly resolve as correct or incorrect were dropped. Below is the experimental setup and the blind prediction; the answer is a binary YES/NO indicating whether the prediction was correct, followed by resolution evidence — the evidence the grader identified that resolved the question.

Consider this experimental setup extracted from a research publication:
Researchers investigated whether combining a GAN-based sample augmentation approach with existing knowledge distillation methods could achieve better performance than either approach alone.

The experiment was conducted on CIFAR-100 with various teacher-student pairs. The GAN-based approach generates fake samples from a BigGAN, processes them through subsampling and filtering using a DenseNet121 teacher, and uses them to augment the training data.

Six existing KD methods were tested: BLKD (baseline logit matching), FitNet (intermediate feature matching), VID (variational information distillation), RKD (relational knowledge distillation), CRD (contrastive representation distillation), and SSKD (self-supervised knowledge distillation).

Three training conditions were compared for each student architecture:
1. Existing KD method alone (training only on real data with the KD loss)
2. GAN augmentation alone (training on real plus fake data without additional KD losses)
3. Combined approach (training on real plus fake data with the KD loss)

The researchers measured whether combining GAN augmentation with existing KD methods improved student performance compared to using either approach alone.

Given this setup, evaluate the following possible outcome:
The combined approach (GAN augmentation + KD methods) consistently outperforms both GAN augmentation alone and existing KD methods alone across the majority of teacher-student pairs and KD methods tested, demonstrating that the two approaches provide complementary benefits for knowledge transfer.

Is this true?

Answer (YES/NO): YES